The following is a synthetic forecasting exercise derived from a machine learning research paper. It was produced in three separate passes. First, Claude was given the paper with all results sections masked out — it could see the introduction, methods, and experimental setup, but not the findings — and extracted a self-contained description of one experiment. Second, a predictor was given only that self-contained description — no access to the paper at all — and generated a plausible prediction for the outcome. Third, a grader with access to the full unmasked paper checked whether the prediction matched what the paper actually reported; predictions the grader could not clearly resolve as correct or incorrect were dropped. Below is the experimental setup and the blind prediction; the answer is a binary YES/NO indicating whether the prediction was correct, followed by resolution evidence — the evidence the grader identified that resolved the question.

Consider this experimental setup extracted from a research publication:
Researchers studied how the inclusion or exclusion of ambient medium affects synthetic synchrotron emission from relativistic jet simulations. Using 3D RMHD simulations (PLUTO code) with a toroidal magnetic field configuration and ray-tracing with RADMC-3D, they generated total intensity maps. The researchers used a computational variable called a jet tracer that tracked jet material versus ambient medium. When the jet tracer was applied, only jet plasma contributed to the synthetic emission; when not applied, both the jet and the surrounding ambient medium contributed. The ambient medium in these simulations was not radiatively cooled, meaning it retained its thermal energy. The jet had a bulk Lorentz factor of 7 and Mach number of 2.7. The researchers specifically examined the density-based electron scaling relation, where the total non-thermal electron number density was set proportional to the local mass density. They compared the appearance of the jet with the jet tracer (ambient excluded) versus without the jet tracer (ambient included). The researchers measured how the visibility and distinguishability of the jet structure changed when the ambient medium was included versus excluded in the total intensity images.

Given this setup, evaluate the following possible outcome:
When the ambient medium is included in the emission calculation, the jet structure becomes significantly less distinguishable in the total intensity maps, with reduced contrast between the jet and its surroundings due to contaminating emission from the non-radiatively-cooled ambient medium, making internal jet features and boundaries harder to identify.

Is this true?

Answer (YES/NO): YES